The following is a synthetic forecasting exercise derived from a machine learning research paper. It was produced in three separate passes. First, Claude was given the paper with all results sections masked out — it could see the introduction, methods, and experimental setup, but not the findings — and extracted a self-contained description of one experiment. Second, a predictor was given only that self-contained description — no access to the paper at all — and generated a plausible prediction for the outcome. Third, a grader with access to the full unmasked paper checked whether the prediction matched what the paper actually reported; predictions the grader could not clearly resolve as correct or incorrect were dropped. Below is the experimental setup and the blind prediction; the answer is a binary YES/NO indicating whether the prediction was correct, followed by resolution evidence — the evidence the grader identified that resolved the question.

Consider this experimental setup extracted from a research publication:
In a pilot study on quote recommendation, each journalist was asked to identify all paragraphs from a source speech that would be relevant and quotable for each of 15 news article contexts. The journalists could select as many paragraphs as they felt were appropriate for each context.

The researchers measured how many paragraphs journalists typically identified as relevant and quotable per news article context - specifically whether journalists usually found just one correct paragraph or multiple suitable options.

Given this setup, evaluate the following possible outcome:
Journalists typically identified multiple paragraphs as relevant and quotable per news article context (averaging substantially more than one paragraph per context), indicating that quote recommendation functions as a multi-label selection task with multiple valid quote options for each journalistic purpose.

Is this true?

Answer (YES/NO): YES